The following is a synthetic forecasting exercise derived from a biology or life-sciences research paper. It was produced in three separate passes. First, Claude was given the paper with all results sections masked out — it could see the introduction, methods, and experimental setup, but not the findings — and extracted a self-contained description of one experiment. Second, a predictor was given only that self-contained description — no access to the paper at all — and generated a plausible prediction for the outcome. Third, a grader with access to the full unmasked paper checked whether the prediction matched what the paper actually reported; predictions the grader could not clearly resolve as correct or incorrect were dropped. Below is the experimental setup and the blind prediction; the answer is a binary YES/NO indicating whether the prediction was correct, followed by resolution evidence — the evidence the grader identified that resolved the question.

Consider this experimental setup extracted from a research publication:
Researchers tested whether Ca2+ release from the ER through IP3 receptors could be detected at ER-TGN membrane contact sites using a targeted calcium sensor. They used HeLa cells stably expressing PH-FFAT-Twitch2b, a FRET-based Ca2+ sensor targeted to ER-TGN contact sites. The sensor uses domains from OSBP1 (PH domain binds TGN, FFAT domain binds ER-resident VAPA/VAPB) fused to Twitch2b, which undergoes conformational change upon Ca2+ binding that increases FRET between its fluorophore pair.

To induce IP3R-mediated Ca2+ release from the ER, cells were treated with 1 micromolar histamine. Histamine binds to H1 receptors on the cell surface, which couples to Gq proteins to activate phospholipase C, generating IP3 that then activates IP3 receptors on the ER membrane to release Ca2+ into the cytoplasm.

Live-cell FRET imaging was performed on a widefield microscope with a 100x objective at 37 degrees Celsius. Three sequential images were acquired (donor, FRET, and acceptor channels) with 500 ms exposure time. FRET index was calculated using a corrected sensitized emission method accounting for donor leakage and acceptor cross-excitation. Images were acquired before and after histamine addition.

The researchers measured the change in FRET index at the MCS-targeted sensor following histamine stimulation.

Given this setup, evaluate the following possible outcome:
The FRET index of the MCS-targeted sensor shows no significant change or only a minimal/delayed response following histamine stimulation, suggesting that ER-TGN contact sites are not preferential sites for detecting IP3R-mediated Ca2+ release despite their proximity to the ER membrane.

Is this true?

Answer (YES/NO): NO